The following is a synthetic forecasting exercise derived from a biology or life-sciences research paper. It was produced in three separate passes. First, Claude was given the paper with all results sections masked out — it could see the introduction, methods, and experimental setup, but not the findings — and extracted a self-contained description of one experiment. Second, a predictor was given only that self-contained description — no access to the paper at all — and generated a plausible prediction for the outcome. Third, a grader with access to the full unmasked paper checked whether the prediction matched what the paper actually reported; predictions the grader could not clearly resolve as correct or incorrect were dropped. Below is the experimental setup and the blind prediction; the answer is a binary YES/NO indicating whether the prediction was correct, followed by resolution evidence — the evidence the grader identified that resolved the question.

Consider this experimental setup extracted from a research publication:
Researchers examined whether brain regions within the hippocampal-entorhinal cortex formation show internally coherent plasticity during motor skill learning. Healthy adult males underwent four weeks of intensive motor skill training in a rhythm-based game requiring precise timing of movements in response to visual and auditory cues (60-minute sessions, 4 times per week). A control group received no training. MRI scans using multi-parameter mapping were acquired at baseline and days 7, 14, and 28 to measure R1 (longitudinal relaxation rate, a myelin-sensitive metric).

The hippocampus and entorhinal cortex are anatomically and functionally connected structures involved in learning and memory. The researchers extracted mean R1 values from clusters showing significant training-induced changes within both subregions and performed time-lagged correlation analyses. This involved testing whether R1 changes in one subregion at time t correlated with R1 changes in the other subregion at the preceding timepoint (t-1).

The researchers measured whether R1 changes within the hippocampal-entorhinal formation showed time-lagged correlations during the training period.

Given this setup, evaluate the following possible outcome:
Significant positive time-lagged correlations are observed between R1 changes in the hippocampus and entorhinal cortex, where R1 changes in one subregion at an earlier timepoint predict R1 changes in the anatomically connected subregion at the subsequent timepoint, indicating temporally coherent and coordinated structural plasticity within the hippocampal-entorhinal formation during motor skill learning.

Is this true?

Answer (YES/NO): NO